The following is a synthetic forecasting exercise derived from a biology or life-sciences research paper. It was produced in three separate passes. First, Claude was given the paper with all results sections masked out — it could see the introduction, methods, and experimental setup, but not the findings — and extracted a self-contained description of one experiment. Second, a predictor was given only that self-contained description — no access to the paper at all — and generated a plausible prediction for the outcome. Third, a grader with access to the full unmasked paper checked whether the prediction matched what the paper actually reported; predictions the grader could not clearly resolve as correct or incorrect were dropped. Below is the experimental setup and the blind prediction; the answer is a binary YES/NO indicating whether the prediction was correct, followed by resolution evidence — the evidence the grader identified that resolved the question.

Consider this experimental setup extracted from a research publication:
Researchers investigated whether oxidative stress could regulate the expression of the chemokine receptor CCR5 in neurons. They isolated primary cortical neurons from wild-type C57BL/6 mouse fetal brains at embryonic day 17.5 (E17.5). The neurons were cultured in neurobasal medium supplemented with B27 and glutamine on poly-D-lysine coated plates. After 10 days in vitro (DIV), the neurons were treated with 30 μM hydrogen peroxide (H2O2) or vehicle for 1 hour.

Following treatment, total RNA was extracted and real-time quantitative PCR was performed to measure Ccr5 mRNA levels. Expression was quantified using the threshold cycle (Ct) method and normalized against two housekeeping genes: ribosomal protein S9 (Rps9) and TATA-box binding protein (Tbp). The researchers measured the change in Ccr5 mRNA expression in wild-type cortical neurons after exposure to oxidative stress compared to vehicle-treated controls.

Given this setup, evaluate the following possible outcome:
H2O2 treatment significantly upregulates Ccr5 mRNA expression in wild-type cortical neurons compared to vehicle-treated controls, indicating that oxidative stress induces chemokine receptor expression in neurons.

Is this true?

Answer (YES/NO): YES